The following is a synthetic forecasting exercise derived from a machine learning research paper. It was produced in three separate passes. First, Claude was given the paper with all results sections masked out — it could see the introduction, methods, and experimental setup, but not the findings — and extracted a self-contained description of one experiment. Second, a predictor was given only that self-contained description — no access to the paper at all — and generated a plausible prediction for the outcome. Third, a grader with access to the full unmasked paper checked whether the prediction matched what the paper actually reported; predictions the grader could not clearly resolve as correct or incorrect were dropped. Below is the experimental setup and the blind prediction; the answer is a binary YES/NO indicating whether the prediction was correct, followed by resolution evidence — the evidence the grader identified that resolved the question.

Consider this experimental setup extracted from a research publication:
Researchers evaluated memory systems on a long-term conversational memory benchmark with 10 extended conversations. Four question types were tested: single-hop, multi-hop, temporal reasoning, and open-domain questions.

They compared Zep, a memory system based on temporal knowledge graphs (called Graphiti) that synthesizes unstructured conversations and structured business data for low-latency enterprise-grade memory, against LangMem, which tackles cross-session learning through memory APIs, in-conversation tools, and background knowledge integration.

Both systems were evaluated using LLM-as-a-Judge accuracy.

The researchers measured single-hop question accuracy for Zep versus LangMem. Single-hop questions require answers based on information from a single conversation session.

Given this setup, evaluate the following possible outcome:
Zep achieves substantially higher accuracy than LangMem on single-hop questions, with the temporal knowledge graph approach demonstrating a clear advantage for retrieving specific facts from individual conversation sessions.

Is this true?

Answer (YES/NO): NO